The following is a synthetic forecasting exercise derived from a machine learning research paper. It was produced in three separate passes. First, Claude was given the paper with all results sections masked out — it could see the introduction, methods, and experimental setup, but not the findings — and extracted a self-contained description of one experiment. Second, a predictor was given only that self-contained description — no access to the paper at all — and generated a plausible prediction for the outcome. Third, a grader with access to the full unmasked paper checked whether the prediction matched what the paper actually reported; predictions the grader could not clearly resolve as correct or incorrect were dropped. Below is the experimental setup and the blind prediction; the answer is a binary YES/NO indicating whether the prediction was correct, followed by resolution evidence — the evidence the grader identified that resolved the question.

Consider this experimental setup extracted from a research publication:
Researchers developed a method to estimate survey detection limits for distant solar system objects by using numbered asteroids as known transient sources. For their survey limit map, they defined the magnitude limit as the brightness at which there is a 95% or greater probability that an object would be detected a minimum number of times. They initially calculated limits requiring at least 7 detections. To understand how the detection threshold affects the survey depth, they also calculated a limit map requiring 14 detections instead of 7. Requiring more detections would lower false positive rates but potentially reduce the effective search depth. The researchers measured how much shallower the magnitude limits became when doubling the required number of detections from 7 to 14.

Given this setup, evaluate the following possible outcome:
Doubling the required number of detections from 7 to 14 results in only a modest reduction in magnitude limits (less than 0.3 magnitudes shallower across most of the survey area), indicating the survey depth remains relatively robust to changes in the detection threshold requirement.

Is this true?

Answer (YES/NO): YES